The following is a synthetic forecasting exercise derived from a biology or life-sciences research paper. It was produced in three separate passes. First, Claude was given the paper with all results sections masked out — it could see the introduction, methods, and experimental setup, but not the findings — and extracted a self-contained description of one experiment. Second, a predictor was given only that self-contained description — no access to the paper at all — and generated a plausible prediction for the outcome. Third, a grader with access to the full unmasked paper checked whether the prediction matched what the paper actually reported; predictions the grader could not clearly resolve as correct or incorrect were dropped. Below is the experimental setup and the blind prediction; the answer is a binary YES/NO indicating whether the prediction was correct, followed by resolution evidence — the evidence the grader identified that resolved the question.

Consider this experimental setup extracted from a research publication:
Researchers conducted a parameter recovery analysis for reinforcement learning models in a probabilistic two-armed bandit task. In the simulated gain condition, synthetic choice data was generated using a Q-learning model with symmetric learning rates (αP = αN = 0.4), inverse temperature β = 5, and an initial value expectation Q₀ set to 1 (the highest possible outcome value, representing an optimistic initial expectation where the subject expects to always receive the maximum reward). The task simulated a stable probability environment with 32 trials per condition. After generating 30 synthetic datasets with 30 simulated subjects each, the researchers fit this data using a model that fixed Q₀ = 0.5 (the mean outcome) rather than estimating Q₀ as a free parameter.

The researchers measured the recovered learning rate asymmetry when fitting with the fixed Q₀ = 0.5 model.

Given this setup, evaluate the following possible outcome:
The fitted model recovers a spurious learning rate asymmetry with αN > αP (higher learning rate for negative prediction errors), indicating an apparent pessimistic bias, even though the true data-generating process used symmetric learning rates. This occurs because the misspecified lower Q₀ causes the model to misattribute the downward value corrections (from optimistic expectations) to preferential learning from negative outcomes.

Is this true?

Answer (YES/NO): YES